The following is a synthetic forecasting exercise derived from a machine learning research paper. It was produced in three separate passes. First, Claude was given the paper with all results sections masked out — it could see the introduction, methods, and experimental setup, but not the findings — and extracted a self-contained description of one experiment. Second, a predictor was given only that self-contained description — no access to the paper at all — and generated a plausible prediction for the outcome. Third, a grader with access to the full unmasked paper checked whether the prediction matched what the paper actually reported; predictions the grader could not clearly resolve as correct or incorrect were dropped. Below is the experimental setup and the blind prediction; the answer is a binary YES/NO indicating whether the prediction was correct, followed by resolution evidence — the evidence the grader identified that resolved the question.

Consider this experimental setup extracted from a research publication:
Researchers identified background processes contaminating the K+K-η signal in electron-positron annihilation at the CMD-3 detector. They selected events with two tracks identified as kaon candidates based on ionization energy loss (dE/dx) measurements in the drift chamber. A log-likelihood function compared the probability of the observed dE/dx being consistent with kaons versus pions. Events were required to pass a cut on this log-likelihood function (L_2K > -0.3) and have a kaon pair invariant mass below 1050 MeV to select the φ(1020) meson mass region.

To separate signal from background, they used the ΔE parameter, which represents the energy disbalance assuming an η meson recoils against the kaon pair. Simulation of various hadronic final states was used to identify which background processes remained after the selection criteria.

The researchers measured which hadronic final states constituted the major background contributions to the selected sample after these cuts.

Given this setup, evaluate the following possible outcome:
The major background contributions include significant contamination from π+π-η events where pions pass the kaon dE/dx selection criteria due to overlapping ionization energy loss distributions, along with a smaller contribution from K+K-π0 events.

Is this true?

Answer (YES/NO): NO